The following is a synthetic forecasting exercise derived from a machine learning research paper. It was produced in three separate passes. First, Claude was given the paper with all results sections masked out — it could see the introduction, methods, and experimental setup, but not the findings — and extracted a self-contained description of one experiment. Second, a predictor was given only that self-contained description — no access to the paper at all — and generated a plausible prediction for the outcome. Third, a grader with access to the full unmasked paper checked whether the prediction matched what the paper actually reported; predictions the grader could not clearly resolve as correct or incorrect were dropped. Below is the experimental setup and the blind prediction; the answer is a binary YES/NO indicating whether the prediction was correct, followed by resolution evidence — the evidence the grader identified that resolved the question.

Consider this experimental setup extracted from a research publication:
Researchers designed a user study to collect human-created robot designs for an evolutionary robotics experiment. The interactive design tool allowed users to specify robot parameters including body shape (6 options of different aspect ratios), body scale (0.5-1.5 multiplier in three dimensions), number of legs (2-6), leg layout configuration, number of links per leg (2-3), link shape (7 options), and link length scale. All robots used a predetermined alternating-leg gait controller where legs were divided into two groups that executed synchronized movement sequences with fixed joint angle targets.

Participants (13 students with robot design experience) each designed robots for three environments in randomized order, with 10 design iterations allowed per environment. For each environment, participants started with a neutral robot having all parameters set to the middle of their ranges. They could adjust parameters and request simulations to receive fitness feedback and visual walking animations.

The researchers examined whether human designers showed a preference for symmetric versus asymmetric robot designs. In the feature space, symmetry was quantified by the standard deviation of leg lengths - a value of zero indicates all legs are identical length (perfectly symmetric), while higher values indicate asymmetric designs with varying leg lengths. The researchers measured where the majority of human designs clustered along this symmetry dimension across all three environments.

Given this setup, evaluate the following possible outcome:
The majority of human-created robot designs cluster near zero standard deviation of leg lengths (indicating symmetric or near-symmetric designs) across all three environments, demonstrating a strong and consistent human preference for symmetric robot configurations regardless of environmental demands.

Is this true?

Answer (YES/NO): YES